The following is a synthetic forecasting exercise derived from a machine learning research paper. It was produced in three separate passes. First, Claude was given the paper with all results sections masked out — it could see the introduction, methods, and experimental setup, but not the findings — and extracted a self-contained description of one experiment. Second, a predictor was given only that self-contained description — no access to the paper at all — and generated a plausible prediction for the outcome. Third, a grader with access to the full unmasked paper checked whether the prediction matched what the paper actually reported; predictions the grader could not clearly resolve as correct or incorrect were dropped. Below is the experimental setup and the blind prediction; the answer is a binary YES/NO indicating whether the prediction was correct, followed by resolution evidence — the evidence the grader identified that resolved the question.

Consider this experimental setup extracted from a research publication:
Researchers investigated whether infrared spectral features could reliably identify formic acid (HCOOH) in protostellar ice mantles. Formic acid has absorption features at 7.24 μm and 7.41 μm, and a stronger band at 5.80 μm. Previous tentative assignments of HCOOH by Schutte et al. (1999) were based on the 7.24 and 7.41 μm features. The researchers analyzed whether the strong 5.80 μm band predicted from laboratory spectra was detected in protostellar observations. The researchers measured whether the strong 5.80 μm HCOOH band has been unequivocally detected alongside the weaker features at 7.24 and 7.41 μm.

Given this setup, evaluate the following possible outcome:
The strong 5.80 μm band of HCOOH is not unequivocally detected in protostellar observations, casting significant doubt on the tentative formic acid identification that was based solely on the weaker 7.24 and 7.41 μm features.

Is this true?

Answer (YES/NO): YES